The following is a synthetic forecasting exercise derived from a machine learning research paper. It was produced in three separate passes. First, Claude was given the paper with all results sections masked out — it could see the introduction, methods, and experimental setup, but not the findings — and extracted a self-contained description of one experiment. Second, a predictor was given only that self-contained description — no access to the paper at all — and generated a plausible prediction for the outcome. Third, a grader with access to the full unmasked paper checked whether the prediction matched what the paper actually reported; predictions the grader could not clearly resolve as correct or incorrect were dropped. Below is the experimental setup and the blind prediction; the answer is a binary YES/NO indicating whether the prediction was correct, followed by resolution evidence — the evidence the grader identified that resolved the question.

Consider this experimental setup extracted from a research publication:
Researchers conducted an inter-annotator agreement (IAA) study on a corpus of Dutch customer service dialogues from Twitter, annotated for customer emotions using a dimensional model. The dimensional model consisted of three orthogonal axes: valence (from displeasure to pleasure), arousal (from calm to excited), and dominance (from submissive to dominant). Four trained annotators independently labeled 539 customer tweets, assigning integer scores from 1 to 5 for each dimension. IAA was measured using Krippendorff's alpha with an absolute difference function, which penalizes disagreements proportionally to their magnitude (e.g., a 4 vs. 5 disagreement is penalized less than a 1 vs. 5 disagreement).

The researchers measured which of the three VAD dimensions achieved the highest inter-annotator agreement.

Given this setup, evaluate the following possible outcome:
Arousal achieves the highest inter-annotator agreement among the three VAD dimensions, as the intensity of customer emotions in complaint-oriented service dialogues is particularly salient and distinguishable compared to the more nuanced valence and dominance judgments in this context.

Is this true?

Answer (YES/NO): NO